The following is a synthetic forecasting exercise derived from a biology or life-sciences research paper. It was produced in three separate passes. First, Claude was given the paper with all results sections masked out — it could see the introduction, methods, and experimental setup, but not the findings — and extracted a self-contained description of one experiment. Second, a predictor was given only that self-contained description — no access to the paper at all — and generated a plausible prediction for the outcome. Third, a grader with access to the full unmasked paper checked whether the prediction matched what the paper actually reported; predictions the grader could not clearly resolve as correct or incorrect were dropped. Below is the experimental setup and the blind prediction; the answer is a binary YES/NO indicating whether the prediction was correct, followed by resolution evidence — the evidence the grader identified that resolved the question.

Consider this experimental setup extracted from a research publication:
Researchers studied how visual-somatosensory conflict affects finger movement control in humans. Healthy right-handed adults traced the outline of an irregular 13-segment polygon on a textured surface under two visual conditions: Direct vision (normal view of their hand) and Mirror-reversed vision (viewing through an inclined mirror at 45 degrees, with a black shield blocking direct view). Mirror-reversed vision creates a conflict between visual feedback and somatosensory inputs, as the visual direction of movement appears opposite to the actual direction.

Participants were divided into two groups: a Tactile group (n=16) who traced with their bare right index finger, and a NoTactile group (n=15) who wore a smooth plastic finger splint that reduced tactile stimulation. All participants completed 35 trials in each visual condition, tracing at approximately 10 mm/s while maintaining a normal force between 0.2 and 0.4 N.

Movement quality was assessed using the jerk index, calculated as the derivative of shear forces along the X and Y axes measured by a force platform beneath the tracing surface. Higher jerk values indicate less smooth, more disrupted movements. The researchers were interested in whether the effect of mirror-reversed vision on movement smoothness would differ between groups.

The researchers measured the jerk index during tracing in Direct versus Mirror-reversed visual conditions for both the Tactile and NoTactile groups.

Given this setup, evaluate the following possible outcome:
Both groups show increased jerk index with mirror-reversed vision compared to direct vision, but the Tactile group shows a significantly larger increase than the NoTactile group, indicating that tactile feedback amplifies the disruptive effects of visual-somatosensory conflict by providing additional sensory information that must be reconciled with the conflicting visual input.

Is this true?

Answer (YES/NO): NO